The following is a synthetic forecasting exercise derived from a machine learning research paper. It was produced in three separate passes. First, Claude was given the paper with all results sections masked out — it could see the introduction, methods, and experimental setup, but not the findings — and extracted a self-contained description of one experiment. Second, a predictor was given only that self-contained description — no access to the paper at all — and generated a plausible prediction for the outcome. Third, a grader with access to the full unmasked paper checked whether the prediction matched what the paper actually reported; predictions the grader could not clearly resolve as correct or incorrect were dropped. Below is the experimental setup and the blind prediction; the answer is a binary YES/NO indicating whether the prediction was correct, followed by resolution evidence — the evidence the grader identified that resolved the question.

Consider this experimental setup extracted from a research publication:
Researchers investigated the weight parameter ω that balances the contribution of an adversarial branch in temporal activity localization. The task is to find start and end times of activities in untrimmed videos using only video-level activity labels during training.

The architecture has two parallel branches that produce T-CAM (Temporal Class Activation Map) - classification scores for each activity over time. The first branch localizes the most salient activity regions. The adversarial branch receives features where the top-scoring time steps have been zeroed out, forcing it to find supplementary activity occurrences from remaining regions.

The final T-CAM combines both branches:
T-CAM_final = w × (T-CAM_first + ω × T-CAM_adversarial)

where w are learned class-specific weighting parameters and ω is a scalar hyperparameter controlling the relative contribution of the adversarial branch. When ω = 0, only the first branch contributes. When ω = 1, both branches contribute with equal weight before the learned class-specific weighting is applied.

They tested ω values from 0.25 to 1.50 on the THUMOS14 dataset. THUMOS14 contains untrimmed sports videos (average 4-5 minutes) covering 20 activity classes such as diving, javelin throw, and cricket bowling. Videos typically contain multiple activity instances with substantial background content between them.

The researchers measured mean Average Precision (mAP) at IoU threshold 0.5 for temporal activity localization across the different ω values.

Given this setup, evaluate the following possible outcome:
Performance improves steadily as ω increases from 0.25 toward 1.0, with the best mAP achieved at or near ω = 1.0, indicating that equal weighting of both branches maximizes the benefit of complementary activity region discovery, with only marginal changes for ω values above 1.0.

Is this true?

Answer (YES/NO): NO